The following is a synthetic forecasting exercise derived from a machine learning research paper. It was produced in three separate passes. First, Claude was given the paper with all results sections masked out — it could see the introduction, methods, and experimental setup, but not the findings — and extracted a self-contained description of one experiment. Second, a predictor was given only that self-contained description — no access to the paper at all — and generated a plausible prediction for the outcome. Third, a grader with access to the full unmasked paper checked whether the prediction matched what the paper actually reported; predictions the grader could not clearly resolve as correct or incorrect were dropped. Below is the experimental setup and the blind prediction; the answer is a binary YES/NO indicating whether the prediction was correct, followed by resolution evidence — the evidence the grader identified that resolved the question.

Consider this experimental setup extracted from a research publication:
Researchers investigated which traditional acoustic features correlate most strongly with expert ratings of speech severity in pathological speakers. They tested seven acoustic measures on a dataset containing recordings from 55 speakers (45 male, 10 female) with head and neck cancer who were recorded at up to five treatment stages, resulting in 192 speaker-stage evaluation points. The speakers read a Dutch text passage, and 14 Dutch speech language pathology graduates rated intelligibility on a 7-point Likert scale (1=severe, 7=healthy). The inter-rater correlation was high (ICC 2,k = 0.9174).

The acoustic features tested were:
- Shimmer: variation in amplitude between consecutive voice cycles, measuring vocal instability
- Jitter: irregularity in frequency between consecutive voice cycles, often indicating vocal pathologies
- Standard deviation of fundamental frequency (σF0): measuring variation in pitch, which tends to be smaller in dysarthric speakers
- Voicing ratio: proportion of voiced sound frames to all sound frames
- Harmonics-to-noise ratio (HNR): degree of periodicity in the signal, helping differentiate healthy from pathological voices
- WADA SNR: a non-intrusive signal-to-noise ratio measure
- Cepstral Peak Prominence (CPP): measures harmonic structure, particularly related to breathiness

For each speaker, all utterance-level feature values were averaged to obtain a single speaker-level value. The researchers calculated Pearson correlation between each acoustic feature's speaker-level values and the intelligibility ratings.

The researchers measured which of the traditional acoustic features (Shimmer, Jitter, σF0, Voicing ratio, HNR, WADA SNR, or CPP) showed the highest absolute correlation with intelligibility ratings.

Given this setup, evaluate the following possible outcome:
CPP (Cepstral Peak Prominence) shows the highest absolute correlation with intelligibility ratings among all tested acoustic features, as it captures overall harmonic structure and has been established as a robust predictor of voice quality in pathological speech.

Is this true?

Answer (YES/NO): NO